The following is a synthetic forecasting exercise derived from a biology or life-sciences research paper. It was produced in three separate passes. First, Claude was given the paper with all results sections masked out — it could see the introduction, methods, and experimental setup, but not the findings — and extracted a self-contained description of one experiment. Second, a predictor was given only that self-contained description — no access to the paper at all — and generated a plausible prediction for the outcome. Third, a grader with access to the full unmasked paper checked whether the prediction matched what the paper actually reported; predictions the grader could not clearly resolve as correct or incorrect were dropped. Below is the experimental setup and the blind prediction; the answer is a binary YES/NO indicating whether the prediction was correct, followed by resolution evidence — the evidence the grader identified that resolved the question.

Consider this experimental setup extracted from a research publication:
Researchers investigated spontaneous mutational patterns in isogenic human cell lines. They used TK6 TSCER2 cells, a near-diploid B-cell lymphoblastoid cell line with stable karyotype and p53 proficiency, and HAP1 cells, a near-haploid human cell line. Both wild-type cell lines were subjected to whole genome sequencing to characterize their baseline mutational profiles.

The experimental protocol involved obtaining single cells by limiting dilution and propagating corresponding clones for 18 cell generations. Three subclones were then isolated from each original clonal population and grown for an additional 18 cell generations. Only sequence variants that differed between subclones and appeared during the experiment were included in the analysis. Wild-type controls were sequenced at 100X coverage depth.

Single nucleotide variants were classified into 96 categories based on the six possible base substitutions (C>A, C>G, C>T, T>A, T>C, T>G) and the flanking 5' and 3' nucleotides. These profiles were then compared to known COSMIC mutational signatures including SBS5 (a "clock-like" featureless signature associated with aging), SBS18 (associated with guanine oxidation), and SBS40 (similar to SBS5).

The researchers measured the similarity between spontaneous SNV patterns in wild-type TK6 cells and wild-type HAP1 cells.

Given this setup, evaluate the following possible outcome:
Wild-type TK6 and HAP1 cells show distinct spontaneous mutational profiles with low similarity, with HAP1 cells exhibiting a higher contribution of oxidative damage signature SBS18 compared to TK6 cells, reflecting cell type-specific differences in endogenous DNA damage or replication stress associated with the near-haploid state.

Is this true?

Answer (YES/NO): NO